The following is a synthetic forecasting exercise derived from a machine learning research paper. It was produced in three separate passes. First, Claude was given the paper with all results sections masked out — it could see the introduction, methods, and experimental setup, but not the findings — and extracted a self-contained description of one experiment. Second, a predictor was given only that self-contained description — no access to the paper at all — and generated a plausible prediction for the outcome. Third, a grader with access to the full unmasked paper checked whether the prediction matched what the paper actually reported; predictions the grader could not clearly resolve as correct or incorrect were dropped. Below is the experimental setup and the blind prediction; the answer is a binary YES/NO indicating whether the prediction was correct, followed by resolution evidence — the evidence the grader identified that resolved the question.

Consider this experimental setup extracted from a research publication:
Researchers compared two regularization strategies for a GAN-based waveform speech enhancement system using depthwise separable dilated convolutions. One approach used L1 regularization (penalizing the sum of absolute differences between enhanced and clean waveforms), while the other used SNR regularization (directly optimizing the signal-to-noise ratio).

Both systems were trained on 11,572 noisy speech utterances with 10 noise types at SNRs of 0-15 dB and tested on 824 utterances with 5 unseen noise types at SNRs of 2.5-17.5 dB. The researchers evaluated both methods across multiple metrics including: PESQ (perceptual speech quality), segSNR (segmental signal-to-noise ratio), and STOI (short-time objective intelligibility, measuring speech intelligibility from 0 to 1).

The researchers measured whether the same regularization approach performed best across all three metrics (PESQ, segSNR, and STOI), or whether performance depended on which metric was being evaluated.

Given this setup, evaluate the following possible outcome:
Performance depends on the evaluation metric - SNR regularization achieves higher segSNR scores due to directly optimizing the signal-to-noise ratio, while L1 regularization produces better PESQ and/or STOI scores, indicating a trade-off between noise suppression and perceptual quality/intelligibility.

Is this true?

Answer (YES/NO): YES